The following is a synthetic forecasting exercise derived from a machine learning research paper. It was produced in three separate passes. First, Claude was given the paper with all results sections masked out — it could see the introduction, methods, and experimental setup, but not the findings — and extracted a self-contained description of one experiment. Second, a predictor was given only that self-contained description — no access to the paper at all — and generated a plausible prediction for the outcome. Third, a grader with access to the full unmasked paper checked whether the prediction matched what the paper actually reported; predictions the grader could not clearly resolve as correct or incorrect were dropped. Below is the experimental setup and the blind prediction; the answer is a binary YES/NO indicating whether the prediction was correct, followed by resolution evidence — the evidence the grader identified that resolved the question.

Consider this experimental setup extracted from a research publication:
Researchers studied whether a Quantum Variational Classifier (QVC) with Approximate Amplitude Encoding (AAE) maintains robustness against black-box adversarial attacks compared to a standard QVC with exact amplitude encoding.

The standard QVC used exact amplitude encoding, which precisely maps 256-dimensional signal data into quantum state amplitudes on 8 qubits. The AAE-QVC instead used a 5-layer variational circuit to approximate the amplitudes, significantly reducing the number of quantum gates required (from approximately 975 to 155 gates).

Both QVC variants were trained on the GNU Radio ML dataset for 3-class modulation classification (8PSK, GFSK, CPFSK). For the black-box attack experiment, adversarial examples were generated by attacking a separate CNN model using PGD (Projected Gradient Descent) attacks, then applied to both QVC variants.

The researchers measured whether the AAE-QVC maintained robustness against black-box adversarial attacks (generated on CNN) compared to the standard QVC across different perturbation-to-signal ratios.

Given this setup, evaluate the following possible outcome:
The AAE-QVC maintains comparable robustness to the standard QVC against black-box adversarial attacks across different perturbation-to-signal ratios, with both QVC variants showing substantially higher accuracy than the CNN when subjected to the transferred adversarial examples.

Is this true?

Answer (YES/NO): YES